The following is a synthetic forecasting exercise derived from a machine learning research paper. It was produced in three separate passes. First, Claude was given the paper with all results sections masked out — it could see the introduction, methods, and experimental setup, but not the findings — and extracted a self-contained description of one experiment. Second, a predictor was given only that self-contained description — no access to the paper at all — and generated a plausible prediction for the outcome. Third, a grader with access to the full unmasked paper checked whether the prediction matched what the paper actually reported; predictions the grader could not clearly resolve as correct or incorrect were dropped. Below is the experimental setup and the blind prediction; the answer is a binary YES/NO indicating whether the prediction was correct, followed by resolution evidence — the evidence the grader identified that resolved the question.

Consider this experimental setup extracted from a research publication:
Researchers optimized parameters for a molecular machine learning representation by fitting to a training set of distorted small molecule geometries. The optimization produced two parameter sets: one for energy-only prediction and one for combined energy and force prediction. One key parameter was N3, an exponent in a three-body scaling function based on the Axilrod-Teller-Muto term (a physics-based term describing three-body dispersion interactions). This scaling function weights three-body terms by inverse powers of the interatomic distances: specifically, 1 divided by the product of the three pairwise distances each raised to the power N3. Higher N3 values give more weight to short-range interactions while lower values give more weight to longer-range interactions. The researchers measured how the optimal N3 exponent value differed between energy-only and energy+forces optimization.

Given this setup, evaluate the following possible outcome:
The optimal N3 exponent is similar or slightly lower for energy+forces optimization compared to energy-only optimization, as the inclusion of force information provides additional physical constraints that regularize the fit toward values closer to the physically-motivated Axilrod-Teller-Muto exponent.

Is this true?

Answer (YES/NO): NO